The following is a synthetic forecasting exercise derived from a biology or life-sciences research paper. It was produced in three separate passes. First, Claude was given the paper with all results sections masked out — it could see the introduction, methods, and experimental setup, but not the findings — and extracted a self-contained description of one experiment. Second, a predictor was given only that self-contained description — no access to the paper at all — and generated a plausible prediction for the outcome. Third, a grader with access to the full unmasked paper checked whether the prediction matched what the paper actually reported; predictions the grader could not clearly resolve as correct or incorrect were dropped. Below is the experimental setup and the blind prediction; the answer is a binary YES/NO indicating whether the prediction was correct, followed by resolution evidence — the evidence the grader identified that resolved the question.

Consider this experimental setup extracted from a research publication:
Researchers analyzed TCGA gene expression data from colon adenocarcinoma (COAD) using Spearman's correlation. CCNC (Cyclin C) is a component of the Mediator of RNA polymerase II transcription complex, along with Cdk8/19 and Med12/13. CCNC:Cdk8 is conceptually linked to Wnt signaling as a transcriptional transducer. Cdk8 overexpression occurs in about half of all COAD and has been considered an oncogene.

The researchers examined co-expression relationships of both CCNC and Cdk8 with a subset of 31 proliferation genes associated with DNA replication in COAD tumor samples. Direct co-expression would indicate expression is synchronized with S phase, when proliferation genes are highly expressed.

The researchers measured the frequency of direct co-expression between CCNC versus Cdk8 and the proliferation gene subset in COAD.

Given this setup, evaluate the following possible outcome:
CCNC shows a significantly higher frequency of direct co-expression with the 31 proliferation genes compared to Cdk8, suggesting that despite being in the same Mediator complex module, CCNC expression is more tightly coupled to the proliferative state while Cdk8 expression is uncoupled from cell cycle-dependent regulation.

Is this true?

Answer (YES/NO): YES